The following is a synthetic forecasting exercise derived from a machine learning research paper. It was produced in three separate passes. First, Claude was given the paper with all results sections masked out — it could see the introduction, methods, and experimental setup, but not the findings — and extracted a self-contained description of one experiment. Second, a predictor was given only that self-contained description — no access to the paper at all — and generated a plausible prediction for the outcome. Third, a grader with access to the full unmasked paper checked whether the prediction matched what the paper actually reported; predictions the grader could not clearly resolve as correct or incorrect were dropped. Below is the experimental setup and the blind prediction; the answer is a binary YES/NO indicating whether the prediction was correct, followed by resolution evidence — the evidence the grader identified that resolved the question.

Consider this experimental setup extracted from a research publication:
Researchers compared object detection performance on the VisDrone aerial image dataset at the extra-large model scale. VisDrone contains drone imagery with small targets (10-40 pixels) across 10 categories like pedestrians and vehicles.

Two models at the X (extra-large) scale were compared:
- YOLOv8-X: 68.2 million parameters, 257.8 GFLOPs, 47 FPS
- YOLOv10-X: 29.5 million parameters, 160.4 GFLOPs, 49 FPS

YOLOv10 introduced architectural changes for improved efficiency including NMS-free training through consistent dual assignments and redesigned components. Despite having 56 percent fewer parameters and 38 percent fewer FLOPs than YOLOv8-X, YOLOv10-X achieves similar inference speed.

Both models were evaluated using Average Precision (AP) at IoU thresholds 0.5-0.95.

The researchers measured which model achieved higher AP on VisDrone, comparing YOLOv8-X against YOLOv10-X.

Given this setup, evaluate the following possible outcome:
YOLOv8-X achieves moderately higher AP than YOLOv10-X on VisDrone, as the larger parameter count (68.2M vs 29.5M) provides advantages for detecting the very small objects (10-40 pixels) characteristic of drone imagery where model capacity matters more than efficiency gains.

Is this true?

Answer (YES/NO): NO